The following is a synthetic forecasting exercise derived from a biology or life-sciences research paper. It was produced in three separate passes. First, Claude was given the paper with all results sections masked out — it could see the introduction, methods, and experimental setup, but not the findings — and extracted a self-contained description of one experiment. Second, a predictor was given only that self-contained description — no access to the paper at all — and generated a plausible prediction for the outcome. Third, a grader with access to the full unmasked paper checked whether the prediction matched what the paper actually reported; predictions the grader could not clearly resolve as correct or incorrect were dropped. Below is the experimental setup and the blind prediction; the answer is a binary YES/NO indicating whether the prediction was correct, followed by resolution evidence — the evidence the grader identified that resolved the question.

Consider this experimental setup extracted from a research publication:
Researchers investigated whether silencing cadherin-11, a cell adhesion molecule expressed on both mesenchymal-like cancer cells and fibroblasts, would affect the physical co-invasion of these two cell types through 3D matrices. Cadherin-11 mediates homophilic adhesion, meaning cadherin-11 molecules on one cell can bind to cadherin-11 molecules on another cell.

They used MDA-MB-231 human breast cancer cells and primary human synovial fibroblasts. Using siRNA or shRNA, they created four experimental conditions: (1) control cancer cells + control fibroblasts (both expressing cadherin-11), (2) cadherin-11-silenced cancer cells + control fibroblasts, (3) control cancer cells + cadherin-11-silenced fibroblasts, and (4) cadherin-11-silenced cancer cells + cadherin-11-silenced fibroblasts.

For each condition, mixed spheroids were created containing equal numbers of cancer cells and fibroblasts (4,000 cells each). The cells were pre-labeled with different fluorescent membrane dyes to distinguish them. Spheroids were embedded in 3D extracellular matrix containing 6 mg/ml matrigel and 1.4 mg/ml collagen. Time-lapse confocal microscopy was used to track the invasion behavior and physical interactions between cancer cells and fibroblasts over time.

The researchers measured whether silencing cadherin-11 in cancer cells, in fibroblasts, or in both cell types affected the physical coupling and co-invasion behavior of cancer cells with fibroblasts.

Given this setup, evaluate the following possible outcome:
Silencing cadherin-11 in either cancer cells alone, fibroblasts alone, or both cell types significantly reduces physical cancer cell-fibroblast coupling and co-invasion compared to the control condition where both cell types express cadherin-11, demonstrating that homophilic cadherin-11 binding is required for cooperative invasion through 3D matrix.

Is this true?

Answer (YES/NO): YES